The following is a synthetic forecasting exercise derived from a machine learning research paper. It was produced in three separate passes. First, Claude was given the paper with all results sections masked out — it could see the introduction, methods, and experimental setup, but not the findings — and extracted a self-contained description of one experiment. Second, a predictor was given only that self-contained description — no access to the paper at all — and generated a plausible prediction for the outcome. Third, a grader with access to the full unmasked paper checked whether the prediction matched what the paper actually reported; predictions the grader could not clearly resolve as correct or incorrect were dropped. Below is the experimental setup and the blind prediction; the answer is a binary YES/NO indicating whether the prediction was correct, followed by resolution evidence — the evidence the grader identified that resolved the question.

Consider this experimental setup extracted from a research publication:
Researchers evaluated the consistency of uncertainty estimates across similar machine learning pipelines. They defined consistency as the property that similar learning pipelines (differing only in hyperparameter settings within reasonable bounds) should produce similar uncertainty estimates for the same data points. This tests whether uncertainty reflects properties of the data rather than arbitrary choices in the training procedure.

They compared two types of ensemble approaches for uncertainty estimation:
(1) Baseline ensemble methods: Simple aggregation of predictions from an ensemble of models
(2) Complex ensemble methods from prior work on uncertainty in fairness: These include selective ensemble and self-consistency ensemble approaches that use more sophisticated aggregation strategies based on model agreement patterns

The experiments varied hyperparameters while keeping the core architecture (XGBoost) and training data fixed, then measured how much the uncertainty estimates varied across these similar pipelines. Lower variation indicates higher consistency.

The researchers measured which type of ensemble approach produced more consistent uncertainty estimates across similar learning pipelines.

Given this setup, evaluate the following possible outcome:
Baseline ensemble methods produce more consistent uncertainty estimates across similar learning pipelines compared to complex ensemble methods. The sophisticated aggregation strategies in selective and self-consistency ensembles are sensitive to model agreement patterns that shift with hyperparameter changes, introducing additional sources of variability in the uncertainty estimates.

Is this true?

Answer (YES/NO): YES